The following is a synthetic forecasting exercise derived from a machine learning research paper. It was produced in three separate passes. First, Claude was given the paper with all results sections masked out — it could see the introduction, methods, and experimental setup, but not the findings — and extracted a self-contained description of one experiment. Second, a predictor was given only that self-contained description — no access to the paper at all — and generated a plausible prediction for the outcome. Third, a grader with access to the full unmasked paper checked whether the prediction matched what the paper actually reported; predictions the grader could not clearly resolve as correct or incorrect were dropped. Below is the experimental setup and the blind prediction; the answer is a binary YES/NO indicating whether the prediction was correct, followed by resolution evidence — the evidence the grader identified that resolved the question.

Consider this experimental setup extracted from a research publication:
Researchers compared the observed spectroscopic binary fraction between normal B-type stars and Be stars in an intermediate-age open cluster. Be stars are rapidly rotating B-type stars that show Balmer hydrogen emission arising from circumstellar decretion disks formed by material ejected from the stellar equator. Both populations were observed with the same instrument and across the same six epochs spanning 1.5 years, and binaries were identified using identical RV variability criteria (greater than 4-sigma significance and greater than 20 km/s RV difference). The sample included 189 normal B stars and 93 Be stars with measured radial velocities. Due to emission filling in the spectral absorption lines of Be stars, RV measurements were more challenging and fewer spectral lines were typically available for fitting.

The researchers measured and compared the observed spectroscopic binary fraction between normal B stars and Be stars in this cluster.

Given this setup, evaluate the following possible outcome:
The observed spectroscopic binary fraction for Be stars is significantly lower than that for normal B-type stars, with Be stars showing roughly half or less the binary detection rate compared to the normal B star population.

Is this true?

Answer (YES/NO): YES